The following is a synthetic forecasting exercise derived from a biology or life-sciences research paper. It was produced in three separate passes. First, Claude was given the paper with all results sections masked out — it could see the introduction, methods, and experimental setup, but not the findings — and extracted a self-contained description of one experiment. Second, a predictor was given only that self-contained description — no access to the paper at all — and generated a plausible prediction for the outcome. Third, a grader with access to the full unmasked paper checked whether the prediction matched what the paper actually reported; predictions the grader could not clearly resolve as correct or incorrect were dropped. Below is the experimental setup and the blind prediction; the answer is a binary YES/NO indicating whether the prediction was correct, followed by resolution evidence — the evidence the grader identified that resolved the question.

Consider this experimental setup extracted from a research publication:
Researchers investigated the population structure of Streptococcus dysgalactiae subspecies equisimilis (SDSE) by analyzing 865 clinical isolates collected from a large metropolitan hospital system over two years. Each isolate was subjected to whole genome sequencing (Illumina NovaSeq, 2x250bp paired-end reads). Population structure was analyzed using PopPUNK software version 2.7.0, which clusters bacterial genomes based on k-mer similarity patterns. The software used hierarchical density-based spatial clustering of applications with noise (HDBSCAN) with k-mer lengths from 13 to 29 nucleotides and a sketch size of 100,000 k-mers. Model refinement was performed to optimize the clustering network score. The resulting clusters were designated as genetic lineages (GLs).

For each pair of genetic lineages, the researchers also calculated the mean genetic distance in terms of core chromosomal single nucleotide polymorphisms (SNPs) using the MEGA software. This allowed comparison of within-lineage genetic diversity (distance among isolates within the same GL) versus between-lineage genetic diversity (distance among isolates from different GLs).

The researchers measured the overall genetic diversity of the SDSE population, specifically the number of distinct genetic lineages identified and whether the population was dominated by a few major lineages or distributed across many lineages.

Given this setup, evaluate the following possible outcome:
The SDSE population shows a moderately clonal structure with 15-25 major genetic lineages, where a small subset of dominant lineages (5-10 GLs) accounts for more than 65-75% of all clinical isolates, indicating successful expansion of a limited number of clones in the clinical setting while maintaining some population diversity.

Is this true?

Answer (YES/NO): NO